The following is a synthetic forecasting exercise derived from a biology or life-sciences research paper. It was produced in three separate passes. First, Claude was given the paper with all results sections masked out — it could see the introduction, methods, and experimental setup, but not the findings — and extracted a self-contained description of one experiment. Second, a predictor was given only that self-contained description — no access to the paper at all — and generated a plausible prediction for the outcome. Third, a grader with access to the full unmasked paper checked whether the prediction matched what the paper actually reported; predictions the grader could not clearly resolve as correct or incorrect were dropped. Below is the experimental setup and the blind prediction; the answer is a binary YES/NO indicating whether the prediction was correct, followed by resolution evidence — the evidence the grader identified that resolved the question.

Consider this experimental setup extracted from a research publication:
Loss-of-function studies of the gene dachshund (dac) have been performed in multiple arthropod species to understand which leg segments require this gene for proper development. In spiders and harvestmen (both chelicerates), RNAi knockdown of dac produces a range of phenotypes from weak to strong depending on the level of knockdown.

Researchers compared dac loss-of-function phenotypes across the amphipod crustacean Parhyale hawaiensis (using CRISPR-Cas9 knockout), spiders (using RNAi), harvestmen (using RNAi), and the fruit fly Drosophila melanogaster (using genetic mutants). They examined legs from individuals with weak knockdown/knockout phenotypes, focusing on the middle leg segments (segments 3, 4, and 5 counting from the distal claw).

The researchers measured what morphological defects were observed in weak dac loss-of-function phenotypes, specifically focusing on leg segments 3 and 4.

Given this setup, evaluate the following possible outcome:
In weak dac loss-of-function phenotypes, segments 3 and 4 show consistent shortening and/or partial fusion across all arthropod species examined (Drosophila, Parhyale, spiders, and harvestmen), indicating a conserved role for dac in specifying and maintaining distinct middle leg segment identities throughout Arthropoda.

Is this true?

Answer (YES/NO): NO